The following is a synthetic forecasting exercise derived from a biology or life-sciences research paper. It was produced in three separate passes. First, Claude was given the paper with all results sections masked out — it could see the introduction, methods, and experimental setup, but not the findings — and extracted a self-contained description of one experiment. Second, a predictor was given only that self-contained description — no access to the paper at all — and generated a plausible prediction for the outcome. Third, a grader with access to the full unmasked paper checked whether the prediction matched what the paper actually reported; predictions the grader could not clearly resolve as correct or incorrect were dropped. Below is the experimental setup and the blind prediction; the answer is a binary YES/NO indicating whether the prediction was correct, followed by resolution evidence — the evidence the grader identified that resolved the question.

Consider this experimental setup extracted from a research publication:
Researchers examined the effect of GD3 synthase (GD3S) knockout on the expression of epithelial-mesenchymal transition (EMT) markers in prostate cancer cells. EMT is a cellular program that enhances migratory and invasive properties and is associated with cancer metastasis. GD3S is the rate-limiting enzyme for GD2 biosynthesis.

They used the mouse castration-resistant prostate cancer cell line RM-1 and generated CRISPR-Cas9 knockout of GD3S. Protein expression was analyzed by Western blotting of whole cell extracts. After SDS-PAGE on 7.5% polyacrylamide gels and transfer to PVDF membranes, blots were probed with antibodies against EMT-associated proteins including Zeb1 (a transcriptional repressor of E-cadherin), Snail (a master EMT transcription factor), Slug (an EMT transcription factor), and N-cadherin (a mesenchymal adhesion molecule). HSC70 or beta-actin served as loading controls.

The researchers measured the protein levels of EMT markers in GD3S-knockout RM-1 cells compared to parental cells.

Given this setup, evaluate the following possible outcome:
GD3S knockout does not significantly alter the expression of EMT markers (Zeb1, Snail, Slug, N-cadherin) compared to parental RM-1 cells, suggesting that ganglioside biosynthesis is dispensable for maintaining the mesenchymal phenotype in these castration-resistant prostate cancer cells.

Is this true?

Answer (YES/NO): NO